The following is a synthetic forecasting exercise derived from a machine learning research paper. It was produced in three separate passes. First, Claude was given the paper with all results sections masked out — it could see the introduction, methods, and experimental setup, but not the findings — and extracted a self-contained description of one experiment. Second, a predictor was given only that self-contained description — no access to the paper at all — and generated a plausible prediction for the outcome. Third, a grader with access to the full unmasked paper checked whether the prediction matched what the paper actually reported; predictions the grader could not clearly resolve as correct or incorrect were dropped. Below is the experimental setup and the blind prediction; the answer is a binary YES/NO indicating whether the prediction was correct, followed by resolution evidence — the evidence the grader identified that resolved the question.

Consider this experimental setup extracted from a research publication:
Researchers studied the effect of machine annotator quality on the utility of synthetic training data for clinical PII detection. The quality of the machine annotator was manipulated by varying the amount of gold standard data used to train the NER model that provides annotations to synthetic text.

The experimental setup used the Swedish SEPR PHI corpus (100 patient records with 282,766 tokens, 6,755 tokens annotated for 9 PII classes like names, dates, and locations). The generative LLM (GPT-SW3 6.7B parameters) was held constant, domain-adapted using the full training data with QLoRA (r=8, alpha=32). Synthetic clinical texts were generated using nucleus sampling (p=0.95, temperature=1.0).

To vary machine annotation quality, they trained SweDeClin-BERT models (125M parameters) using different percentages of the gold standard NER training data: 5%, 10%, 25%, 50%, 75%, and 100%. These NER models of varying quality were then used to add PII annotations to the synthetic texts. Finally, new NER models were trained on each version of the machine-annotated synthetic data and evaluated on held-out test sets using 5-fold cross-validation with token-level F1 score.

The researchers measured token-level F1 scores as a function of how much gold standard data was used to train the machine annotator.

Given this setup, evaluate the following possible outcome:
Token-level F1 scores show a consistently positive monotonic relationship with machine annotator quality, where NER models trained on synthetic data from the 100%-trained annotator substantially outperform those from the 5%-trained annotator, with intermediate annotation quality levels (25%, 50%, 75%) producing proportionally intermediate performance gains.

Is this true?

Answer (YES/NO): NO